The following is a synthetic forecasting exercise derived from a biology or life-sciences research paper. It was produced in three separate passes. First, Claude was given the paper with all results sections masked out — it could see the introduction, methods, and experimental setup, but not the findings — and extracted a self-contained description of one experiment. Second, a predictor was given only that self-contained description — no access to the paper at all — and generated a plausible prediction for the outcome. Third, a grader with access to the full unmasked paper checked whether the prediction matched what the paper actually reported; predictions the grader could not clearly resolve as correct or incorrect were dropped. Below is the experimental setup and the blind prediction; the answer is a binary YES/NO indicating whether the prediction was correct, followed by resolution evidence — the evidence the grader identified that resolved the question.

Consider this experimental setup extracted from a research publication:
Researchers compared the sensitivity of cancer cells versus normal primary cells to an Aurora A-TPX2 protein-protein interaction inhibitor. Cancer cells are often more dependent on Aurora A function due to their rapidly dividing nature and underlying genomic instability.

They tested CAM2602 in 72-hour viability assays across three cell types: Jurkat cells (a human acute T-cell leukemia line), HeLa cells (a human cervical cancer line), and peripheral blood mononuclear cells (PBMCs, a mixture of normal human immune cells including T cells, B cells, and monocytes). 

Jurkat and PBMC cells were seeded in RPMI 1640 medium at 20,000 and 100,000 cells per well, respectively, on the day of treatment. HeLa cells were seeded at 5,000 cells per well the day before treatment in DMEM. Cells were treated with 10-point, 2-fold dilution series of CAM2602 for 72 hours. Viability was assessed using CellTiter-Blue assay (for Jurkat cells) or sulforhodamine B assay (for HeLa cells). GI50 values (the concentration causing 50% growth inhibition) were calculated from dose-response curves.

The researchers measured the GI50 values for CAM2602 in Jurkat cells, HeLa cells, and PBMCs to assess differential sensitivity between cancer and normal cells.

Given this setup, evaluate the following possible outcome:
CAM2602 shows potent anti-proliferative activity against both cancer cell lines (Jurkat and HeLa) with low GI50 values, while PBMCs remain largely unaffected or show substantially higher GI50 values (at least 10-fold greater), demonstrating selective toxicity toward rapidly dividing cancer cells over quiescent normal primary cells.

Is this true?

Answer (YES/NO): YES